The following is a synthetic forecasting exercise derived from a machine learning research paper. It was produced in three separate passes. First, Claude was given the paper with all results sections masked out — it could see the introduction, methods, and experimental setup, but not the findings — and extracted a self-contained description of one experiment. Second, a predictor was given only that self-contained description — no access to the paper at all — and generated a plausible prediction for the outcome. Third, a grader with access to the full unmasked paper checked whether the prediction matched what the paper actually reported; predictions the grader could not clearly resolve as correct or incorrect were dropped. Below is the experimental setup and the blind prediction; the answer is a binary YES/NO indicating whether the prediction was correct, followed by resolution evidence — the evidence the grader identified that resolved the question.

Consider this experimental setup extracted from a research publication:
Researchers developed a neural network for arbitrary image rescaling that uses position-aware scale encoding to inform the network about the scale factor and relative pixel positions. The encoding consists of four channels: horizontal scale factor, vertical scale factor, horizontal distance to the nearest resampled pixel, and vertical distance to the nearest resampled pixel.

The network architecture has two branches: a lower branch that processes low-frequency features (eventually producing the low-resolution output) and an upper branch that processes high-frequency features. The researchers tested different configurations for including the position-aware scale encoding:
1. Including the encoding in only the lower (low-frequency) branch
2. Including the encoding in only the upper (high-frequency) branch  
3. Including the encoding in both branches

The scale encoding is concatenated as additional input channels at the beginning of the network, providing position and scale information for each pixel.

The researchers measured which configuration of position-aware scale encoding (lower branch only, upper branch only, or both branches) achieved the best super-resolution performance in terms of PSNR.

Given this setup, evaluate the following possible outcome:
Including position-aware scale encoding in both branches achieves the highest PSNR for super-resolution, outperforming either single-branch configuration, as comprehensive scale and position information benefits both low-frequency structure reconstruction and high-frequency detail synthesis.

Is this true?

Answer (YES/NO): YES